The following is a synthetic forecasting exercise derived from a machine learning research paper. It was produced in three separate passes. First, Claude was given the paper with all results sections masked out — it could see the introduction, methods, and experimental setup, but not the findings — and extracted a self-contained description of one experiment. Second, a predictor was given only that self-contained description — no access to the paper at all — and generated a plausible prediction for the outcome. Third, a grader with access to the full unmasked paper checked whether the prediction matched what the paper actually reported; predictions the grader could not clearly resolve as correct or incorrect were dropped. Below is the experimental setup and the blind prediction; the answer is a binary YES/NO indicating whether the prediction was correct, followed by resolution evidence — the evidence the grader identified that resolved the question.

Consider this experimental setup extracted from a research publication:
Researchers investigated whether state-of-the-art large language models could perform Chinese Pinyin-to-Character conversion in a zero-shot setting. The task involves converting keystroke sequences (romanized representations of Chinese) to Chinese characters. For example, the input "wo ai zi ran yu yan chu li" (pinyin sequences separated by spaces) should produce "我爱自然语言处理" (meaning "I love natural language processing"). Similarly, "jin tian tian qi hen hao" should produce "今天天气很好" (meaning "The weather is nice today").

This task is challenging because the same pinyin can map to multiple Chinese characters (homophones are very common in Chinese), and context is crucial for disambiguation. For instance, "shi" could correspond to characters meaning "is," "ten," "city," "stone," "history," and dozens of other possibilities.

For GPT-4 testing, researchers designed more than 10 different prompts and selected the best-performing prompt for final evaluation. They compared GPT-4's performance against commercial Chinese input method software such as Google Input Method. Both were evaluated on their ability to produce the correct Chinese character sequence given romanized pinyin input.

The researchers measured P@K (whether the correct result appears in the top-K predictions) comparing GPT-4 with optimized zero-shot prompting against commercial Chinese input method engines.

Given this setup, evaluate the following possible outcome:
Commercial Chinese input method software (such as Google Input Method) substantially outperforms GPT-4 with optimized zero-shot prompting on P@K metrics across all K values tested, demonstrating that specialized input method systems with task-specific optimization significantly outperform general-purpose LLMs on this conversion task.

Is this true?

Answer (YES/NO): YES